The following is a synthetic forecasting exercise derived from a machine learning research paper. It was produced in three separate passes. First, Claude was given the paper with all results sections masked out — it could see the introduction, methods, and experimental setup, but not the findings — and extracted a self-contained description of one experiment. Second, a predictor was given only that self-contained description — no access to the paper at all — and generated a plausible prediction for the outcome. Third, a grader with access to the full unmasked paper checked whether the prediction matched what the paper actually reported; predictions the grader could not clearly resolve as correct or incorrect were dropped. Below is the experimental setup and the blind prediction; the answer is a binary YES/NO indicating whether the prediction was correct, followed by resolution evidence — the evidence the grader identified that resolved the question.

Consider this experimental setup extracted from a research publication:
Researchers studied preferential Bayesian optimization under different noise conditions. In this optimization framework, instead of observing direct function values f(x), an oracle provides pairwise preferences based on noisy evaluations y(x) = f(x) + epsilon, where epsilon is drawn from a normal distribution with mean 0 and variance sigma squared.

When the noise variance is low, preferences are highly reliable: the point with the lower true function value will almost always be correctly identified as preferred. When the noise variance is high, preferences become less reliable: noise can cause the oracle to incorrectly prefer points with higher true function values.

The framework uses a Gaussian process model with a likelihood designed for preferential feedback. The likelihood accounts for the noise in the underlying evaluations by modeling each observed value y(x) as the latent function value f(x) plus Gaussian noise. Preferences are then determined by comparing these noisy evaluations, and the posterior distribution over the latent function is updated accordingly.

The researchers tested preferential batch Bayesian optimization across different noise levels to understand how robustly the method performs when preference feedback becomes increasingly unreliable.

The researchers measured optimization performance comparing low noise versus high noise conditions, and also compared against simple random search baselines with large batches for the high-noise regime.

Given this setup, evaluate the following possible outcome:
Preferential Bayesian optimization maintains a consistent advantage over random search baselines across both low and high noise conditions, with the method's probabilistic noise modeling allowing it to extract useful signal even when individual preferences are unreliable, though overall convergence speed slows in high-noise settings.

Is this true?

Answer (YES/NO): NO